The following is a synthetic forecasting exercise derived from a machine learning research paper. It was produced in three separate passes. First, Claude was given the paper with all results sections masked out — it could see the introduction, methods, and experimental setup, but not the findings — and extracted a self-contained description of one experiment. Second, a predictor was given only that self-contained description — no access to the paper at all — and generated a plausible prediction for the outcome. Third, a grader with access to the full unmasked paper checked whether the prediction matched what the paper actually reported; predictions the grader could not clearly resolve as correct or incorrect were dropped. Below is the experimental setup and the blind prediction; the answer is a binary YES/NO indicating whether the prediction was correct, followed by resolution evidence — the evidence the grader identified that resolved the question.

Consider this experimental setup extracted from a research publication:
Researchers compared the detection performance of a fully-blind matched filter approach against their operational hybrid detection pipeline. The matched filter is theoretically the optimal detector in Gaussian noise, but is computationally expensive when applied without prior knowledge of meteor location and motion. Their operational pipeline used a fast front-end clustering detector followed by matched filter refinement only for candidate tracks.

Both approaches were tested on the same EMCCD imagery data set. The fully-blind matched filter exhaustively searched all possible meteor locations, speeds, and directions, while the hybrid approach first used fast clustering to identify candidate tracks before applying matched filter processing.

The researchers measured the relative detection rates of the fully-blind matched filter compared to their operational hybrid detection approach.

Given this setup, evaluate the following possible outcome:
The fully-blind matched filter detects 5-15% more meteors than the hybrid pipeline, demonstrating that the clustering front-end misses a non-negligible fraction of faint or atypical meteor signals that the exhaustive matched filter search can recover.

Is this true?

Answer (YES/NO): NO